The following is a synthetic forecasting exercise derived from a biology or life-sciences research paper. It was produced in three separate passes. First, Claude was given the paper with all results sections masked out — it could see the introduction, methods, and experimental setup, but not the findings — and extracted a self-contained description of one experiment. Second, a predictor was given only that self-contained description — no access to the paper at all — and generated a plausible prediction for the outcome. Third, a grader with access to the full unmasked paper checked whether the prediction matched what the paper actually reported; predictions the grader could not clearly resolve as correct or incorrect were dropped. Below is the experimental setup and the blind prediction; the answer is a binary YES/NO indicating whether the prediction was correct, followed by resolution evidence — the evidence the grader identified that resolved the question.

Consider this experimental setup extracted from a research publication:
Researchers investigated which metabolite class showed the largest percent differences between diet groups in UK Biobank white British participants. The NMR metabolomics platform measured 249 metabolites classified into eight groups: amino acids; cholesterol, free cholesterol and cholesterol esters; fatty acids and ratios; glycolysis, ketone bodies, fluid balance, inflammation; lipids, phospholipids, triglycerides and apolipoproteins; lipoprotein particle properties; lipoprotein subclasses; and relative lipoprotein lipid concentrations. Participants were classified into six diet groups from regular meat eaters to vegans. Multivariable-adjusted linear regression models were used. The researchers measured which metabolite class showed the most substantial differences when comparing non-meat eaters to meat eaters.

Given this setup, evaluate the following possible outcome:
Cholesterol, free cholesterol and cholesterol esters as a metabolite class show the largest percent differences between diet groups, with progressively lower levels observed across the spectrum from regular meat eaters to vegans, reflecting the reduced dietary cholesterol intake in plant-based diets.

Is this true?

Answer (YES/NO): NO